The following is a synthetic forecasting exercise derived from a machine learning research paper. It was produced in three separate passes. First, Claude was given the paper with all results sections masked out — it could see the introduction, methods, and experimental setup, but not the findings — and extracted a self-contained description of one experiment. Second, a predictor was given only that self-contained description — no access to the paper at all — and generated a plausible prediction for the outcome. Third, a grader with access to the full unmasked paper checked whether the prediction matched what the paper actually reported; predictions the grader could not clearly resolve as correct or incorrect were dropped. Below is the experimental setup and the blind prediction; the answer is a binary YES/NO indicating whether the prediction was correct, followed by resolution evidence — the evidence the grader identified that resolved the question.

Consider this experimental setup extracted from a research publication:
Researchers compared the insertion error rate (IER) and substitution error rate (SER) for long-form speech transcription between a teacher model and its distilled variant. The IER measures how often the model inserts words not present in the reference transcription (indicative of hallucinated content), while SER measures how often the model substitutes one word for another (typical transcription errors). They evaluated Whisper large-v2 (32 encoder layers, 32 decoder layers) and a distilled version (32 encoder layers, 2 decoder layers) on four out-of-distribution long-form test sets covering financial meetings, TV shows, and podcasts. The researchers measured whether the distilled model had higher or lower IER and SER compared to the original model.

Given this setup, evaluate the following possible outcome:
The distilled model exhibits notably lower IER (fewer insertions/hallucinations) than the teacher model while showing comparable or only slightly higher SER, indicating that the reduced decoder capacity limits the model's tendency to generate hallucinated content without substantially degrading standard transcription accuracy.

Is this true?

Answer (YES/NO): YES